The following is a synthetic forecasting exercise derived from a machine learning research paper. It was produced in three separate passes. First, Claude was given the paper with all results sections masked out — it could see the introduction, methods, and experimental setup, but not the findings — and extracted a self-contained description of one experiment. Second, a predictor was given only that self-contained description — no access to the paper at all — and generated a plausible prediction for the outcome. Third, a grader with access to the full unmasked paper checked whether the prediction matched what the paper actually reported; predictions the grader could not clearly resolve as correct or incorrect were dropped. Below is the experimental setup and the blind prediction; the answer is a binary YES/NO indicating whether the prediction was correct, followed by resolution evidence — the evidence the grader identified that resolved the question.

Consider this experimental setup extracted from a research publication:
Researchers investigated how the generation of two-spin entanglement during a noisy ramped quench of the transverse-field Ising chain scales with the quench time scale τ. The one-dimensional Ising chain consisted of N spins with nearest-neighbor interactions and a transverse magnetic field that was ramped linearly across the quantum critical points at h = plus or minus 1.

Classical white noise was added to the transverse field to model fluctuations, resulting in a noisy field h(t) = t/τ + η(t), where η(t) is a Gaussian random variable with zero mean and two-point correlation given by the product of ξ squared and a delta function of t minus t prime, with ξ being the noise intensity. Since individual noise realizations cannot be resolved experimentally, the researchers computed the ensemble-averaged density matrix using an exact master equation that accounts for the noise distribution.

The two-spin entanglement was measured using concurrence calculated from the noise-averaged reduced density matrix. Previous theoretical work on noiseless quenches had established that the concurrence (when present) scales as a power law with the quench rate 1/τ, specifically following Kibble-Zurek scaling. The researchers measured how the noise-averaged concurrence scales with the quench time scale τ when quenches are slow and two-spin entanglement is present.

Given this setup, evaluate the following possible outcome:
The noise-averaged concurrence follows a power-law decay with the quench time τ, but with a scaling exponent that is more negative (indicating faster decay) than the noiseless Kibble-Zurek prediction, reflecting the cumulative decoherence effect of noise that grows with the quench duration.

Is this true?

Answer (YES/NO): NO